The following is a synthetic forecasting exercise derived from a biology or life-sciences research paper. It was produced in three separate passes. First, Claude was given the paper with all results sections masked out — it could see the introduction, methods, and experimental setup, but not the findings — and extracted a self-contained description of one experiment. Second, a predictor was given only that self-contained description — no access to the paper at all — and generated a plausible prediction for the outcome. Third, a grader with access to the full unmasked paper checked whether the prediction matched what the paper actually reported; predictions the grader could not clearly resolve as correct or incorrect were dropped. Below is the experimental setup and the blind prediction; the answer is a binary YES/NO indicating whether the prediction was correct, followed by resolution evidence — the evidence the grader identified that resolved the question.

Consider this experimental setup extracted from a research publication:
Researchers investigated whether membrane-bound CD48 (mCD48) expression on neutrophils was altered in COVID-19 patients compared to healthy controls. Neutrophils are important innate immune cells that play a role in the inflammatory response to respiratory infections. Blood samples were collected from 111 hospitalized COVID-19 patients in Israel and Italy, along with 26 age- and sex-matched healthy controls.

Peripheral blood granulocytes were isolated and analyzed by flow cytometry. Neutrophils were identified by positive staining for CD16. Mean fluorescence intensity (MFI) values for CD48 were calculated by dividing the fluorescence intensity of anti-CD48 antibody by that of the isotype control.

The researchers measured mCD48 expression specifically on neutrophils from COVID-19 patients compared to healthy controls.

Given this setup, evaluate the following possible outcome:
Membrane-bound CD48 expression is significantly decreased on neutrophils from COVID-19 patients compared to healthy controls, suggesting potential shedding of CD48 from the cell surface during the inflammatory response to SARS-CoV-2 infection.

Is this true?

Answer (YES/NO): NO